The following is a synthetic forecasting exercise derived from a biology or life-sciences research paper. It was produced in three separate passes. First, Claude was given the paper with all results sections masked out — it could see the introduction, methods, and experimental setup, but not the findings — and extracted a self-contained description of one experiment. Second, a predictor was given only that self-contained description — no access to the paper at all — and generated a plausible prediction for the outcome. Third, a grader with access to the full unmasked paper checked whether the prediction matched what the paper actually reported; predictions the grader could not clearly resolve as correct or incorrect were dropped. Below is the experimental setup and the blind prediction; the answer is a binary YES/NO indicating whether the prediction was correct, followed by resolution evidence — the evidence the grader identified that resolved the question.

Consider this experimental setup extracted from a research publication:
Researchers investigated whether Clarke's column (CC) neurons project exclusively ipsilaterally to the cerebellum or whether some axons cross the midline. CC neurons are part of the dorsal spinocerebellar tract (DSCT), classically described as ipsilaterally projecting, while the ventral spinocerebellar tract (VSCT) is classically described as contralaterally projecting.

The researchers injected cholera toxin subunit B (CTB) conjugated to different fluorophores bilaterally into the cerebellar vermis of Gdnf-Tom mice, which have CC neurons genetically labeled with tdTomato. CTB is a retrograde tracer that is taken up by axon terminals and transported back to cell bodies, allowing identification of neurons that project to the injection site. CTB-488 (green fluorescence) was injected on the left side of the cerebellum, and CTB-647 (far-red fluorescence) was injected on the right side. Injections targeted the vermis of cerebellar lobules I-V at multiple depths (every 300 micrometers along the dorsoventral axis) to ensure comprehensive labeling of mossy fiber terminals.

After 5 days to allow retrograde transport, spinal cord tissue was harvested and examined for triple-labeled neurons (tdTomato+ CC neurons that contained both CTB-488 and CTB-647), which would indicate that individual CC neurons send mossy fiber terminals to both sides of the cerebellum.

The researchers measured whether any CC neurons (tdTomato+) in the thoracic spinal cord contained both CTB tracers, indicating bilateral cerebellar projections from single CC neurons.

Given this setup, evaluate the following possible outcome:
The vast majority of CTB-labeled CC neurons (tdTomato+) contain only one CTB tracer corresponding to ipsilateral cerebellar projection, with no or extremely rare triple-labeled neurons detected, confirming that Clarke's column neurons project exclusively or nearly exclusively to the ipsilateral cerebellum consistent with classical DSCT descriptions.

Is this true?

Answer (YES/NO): NO